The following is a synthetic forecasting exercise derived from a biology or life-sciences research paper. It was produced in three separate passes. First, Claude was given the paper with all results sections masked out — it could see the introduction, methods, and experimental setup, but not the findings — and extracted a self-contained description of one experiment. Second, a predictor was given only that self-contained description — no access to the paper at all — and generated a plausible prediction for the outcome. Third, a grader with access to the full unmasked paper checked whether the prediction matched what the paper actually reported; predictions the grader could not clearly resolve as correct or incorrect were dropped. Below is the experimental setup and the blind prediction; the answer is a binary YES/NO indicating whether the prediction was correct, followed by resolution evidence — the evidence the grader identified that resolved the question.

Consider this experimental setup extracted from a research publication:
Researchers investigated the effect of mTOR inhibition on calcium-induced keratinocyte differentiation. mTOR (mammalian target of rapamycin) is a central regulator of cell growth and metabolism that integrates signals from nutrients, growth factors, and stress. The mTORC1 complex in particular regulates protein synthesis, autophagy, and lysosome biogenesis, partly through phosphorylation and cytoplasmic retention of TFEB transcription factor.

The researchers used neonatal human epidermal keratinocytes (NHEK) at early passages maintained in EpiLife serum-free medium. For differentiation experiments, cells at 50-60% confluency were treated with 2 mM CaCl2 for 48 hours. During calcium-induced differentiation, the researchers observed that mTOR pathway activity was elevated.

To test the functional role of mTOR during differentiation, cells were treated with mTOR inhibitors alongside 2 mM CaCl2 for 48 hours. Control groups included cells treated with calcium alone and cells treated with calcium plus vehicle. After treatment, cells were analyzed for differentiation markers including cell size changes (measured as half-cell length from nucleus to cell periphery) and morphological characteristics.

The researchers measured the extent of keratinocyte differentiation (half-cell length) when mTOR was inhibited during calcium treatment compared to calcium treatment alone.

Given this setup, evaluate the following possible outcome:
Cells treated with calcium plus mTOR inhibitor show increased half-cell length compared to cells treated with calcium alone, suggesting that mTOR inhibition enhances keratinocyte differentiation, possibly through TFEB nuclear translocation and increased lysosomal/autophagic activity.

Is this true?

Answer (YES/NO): NO